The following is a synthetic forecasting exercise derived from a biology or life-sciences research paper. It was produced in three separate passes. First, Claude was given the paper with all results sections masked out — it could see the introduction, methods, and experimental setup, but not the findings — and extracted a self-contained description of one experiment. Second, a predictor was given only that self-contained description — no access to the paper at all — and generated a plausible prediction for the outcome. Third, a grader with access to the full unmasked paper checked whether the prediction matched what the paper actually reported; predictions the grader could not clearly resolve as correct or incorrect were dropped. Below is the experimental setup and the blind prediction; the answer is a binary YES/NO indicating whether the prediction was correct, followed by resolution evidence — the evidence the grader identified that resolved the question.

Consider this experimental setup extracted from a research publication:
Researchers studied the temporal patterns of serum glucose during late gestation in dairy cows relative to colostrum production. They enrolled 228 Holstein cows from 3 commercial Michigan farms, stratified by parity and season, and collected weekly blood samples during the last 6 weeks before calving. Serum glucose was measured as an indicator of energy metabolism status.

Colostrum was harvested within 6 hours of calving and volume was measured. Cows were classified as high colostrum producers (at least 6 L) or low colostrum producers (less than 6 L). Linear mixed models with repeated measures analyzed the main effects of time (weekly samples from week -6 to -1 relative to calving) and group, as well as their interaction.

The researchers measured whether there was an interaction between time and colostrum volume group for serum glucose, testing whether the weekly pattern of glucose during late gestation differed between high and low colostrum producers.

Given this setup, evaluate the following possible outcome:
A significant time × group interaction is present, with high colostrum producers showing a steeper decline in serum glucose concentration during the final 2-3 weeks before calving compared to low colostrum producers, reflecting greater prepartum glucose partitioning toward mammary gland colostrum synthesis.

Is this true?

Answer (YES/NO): NO